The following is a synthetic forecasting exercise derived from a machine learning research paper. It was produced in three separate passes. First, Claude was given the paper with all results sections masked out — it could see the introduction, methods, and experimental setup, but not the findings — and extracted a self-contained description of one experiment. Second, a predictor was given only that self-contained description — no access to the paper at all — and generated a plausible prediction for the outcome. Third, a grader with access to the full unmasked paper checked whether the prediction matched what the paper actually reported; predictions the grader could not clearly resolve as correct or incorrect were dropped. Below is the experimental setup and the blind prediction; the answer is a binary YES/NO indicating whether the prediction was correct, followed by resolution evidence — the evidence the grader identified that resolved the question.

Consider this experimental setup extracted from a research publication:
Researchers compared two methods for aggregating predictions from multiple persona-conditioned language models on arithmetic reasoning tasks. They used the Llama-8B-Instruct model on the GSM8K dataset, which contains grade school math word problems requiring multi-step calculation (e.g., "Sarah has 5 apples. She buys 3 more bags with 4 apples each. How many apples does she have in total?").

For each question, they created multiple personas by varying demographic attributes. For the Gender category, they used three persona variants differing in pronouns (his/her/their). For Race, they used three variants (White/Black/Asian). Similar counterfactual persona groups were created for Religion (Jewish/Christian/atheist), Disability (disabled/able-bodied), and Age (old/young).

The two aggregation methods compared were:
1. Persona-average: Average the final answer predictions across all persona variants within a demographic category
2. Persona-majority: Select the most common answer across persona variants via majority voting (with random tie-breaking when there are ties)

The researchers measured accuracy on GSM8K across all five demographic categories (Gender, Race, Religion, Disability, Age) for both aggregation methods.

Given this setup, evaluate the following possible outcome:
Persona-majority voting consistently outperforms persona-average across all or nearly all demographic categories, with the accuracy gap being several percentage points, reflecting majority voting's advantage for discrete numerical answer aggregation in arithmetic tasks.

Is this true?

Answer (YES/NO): NO